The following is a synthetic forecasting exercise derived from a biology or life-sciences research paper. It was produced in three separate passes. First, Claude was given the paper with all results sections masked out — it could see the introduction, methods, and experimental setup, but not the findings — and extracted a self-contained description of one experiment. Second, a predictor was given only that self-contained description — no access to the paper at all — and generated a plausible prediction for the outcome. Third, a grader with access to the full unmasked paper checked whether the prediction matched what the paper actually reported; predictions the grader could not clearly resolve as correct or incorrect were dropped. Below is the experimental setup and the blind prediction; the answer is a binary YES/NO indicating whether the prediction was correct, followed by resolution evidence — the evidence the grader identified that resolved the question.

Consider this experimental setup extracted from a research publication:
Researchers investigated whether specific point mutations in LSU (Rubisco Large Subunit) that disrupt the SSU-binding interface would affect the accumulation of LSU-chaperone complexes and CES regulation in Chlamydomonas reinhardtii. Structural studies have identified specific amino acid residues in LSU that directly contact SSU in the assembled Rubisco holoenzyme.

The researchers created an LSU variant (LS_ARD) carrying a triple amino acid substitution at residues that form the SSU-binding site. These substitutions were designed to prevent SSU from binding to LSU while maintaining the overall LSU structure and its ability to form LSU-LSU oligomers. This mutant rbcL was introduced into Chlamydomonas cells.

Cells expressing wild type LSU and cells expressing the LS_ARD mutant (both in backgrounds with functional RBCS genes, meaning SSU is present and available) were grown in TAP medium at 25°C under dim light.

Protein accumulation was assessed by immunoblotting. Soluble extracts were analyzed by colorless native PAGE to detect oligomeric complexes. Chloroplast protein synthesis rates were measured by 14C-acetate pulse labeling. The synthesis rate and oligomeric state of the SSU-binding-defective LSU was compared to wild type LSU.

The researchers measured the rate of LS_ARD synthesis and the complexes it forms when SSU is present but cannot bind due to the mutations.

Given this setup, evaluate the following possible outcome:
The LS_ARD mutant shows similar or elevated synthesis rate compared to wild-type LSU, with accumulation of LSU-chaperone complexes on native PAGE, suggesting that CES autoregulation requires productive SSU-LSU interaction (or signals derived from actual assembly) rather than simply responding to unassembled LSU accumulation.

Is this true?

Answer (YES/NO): YES